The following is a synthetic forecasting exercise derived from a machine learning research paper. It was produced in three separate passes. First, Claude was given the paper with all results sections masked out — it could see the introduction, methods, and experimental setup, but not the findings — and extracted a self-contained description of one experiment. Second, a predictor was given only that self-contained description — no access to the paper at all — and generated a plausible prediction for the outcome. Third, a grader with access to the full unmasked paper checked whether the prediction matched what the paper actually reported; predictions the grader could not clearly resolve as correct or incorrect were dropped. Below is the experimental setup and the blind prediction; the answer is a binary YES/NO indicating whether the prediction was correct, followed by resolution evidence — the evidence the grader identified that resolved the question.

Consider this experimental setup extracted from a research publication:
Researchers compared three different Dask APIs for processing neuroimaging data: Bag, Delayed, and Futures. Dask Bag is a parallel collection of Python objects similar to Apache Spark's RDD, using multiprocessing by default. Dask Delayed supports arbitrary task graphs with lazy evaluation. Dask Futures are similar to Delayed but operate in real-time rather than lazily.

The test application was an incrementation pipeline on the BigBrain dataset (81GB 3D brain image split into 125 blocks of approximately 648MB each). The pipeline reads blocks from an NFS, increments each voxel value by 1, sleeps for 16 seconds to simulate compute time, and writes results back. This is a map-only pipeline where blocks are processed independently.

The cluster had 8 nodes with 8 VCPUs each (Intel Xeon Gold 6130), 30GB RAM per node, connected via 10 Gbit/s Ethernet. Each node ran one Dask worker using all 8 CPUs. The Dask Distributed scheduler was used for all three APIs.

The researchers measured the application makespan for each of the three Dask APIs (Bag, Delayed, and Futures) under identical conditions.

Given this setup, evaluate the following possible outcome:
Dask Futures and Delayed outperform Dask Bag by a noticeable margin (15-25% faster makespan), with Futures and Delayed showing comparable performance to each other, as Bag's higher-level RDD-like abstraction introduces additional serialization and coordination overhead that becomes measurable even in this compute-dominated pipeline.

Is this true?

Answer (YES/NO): NO